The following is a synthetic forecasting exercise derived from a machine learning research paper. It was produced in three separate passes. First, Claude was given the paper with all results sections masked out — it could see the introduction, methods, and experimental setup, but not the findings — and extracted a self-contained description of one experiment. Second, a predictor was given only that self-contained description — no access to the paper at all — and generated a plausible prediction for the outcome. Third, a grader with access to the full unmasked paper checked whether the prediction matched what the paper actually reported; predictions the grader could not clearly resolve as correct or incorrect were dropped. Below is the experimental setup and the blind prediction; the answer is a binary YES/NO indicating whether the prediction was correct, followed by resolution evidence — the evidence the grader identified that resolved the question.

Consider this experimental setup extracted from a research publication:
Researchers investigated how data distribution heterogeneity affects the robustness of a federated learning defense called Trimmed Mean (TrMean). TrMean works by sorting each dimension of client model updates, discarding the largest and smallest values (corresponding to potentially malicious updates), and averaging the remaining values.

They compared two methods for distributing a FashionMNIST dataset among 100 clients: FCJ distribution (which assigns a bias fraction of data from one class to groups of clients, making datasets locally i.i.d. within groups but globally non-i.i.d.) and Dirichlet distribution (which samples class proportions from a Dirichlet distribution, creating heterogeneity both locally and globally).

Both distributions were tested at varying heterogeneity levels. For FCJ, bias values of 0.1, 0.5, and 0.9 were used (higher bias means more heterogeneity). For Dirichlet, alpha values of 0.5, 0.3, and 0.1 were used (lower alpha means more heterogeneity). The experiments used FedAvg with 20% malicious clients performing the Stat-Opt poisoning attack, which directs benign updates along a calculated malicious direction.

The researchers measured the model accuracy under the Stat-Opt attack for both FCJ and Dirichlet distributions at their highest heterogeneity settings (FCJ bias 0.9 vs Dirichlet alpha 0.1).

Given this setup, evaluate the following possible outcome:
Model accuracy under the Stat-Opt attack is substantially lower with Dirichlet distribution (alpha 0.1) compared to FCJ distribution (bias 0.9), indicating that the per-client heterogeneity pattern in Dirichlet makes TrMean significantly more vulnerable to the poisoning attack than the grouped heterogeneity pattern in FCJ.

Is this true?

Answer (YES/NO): YES